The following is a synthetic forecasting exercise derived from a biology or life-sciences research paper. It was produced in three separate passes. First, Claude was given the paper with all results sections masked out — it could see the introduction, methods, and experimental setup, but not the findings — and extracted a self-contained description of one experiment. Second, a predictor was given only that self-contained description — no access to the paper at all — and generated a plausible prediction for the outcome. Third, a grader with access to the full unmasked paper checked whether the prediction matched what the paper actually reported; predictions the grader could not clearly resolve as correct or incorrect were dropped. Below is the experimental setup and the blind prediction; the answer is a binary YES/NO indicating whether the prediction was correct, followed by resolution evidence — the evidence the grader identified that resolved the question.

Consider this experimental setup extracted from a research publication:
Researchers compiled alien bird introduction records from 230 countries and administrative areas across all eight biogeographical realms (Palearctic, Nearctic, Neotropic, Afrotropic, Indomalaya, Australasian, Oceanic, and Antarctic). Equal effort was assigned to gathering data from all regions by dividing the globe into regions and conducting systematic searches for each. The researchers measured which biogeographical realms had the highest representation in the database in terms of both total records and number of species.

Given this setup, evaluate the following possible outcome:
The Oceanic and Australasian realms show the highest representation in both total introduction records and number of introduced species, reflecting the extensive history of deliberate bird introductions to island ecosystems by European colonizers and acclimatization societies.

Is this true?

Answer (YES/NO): NO